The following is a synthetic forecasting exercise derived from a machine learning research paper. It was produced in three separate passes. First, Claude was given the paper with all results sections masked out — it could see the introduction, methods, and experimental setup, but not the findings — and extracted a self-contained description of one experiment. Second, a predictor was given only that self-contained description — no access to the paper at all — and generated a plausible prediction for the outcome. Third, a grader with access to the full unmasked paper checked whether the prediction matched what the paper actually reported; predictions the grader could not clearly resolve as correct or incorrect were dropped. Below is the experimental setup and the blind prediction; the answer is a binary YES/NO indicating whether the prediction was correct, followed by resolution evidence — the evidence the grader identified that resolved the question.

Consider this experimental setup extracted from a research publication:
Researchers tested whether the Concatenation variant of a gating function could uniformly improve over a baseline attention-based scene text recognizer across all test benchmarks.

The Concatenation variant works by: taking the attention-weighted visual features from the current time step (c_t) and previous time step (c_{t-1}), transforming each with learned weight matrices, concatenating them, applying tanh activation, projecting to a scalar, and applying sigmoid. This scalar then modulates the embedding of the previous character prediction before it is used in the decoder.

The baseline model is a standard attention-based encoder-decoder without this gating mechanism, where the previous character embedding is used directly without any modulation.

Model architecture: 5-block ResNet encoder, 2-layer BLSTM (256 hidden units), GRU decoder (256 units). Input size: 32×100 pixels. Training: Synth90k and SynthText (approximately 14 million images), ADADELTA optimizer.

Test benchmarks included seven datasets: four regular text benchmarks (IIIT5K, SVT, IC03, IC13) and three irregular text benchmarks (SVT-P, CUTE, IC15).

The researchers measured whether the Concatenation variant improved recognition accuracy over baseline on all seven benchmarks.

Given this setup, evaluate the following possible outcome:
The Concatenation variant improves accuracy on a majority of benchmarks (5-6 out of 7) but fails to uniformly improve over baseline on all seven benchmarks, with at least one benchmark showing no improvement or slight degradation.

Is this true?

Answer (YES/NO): YES